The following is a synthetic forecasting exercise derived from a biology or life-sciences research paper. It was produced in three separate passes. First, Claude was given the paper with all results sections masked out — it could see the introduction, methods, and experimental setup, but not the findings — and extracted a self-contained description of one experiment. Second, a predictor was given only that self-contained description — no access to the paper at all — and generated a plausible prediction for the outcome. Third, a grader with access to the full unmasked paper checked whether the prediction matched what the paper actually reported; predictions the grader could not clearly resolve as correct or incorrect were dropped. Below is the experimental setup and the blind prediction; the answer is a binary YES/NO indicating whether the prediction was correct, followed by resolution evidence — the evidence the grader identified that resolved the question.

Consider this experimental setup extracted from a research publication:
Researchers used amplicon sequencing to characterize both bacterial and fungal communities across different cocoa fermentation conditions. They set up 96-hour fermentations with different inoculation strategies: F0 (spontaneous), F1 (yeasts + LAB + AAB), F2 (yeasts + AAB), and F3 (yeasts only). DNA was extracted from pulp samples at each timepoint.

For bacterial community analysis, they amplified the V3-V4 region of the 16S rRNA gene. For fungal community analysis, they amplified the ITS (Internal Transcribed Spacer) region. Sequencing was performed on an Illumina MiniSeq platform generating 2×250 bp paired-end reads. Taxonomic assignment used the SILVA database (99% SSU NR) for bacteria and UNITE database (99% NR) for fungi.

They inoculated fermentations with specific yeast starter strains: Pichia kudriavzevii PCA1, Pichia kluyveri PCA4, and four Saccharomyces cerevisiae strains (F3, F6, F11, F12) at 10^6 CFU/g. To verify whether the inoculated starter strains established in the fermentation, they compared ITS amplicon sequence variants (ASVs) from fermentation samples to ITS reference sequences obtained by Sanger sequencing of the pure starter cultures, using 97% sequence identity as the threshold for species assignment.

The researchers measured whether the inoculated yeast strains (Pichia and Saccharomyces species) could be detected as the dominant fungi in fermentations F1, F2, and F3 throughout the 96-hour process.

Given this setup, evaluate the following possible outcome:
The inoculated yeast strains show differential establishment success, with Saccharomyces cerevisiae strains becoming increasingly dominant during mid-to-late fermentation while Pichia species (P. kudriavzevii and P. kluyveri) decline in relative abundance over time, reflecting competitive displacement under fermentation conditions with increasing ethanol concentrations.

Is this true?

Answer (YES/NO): NO